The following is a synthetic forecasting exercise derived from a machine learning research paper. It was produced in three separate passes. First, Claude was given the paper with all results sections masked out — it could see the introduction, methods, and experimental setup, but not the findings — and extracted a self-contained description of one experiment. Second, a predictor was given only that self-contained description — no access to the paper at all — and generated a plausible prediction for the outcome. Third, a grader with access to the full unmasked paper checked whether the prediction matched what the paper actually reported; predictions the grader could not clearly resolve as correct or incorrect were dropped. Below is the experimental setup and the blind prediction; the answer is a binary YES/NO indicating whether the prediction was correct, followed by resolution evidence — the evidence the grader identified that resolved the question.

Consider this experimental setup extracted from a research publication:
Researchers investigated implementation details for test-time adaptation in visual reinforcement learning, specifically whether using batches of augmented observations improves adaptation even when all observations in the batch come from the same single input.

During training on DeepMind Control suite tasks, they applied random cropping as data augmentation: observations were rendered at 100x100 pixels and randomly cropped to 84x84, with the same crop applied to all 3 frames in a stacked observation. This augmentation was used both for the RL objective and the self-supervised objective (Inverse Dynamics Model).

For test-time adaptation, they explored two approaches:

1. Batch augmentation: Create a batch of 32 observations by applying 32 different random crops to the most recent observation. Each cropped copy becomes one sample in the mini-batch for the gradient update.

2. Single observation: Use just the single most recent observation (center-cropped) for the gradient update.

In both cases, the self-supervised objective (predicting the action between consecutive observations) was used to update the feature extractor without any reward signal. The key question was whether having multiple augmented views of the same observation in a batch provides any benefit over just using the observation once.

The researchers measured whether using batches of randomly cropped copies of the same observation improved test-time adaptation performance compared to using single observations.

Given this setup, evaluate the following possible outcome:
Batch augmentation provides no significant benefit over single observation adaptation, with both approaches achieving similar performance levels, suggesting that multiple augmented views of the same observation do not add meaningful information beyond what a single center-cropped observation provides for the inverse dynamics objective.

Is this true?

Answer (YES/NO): NO